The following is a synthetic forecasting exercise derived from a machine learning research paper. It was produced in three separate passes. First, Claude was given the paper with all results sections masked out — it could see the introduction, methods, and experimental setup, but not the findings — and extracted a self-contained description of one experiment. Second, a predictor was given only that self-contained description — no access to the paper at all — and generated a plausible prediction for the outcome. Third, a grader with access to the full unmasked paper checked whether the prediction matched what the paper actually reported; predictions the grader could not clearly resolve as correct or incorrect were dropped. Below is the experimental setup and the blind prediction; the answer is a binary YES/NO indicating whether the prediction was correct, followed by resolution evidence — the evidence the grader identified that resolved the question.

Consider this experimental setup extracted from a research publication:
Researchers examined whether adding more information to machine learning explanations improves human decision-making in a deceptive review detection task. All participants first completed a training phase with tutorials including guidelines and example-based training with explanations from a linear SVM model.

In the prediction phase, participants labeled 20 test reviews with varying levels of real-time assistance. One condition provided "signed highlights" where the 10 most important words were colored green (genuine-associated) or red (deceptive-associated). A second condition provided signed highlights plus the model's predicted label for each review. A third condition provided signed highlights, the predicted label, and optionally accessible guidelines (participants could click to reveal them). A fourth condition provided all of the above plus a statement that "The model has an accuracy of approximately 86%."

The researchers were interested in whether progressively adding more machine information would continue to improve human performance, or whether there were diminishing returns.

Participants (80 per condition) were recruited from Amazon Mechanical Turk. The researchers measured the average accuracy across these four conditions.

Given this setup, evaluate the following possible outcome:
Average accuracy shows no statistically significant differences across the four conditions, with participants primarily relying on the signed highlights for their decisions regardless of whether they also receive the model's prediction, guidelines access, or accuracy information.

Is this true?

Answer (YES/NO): YES